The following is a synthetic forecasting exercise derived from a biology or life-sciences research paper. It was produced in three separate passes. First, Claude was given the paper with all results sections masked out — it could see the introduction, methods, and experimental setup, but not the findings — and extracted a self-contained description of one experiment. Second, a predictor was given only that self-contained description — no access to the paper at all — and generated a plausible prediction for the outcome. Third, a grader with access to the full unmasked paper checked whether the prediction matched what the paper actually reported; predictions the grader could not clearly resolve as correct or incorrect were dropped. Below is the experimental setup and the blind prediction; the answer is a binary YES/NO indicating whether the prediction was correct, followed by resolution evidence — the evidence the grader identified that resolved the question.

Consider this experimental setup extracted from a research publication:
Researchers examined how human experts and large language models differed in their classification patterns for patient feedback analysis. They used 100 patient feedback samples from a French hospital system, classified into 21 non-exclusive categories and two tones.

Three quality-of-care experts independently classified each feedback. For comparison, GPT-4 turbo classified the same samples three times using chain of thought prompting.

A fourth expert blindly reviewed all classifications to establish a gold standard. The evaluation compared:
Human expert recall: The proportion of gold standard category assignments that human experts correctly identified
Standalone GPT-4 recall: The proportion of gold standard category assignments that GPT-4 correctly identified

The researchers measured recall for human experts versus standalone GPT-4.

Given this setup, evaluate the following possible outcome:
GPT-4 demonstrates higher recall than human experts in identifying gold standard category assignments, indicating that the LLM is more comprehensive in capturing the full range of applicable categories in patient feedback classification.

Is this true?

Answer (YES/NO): YES